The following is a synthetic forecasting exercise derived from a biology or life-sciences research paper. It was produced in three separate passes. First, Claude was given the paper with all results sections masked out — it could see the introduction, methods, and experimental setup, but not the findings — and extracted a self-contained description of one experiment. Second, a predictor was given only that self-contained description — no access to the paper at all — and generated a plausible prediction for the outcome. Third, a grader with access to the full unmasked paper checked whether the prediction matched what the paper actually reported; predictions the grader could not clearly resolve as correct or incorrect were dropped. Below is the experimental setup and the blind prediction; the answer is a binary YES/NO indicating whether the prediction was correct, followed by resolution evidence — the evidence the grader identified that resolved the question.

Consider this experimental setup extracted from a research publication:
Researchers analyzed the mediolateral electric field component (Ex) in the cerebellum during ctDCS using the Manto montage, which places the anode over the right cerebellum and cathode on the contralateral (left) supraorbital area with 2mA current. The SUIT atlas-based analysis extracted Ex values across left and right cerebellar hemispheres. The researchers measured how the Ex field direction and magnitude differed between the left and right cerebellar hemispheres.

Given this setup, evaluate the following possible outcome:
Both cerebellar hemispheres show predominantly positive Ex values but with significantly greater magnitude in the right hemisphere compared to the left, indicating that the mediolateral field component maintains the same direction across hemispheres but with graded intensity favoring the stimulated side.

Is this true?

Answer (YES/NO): NO